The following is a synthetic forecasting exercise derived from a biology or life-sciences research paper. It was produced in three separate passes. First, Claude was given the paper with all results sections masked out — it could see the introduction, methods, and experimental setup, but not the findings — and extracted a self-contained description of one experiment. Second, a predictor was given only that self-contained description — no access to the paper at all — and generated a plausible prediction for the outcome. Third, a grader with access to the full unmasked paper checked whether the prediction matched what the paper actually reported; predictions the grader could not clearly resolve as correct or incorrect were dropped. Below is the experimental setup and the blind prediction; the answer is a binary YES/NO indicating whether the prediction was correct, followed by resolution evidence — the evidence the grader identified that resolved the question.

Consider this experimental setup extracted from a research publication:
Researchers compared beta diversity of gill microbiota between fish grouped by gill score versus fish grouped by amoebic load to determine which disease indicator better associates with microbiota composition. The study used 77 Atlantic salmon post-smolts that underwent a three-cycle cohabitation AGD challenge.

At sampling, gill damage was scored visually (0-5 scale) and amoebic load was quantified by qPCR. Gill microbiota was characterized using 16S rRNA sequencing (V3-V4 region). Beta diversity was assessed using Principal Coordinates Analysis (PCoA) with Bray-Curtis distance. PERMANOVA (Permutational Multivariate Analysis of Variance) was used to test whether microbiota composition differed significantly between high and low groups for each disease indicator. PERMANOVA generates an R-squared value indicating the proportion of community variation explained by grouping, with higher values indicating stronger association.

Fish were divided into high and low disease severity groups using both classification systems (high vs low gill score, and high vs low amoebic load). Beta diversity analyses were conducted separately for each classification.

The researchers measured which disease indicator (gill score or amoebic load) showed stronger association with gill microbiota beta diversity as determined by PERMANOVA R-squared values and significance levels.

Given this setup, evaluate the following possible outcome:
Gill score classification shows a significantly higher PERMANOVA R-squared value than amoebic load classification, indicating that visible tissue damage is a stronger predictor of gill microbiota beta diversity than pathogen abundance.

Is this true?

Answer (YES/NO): YES